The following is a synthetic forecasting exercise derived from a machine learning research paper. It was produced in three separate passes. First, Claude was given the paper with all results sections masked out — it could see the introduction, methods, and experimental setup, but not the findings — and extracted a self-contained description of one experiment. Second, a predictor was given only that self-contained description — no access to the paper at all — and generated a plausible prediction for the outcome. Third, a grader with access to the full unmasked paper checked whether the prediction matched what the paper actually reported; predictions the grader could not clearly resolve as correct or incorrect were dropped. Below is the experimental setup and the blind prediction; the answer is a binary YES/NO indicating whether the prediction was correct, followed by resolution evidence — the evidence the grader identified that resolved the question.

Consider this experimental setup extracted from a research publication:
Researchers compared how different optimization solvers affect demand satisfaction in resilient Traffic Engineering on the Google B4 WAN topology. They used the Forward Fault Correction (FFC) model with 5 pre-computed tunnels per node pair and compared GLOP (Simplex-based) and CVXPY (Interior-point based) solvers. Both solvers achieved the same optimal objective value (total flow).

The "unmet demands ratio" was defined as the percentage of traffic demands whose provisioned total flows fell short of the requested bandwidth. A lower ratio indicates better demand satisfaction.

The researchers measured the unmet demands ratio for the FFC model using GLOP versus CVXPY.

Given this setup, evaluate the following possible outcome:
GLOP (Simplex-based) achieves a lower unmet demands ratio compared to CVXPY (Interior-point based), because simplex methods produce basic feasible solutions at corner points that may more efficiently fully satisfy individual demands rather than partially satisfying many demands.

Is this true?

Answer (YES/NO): NO